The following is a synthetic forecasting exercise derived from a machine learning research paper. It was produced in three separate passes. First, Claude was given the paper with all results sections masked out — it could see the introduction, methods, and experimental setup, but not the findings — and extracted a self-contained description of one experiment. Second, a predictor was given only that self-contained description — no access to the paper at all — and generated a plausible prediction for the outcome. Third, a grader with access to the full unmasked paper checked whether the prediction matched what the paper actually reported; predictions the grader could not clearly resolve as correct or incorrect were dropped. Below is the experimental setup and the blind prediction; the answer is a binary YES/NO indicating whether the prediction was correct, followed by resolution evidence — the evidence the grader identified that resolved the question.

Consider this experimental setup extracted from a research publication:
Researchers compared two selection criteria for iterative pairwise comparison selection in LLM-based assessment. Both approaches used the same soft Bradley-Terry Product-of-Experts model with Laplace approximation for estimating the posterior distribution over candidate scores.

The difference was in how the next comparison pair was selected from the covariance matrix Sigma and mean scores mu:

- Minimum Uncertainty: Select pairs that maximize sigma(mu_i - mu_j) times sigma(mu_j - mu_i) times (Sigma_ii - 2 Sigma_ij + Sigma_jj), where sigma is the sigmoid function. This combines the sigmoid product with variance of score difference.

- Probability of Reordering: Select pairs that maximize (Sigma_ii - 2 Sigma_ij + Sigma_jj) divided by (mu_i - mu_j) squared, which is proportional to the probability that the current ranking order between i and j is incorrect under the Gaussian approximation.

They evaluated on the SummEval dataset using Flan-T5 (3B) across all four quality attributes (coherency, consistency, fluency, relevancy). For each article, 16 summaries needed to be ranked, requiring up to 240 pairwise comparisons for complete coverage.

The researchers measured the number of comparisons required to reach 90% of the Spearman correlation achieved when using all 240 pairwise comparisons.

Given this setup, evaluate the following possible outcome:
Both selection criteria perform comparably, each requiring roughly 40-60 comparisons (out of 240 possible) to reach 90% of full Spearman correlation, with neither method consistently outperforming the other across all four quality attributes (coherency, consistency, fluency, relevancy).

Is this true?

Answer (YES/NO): NO